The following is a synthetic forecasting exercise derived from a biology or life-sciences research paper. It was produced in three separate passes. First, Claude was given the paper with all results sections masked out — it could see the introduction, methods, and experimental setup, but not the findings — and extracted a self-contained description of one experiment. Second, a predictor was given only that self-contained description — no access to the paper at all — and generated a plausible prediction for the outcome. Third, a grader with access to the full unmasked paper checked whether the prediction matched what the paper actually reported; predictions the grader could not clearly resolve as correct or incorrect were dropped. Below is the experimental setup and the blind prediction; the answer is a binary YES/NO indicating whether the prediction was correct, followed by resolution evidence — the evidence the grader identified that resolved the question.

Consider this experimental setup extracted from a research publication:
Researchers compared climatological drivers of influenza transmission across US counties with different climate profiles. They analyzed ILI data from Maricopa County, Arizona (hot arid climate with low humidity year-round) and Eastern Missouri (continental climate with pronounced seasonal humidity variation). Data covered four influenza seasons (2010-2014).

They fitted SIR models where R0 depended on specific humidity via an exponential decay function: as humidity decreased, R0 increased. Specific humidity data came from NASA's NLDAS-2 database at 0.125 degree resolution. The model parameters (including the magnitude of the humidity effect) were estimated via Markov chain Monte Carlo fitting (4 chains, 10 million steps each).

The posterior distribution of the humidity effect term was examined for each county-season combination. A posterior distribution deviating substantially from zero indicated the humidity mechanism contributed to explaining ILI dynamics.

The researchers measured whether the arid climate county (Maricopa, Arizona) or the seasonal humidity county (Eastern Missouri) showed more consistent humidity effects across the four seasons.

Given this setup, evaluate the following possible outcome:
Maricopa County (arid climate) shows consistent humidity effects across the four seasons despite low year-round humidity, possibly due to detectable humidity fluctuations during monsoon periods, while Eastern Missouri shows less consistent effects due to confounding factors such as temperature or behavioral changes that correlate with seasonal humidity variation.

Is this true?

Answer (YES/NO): NO